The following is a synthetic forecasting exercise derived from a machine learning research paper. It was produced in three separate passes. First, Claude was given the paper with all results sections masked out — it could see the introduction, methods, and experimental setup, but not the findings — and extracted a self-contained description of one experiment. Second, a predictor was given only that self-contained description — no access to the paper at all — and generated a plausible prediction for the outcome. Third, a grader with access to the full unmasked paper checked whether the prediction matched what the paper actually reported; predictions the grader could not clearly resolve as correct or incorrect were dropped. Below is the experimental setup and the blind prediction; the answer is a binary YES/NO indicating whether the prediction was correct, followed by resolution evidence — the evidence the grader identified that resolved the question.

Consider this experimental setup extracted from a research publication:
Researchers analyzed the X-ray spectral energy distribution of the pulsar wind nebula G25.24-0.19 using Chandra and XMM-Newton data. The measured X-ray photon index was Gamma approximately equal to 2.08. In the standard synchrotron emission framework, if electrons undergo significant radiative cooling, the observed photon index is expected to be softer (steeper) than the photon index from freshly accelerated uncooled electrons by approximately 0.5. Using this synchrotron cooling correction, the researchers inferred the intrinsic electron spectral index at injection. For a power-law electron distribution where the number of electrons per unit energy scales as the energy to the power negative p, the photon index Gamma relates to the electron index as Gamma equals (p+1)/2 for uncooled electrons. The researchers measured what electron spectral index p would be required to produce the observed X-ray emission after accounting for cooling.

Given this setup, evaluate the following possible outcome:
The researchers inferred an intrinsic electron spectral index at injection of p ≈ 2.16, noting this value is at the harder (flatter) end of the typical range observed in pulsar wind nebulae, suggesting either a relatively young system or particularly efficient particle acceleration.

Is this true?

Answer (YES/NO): NO